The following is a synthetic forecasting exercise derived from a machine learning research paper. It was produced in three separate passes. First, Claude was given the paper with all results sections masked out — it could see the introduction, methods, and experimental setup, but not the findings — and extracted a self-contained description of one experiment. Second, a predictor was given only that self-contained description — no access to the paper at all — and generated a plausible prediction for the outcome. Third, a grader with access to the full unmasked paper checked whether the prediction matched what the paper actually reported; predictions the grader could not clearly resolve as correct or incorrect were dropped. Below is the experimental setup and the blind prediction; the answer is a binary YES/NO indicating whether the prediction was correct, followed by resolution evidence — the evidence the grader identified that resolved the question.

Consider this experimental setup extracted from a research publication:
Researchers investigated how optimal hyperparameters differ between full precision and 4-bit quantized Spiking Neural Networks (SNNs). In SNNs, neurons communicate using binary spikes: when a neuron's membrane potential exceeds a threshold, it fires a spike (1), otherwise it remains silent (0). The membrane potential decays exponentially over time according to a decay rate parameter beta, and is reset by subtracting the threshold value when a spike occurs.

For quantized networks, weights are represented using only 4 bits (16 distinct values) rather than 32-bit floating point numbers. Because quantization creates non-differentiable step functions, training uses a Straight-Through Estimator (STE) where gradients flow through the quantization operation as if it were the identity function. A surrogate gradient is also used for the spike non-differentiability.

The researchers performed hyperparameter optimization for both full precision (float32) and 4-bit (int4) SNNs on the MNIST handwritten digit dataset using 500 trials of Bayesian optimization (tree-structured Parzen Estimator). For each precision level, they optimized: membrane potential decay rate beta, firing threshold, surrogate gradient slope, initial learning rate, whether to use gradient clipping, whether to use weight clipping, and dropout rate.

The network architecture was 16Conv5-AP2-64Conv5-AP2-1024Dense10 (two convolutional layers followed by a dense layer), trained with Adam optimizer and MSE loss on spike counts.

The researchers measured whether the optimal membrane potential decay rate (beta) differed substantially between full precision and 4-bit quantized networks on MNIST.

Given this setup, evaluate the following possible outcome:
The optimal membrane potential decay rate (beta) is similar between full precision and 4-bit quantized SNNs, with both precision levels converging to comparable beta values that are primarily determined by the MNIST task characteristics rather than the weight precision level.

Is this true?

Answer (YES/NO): NO